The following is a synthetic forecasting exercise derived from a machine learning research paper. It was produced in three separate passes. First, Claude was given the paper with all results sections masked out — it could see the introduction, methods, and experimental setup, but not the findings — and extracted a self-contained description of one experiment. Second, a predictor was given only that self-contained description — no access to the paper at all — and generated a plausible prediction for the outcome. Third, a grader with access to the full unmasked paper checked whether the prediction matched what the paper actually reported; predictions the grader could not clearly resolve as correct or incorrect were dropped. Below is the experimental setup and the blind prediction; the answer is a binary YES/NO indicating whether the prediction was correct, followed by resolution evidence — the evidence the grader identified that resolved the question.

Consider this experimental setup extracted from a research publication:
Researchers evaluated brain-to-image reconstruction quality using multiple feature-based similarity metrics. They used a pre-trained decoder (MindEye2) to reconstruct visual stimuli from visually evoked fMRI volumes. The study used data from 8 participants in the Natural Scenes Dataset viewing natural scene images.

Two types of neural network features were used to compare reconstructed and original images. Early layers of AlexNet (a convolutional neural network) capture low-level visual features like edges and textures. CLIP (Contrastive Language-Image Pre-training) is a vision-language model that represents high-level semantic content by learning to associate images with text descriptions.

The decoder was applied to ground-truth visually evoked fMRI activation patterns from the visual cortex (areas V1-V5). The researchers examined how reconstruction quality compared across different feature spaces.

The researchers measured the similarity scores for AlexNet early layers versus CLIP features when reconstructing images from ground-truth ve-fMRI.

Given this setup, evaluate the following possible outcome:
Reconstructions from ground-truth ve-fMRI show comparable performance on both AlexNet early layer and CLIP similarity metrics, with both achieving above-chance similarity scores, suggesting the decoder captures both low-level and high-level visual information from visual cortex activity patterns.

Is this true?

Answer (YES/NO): YES